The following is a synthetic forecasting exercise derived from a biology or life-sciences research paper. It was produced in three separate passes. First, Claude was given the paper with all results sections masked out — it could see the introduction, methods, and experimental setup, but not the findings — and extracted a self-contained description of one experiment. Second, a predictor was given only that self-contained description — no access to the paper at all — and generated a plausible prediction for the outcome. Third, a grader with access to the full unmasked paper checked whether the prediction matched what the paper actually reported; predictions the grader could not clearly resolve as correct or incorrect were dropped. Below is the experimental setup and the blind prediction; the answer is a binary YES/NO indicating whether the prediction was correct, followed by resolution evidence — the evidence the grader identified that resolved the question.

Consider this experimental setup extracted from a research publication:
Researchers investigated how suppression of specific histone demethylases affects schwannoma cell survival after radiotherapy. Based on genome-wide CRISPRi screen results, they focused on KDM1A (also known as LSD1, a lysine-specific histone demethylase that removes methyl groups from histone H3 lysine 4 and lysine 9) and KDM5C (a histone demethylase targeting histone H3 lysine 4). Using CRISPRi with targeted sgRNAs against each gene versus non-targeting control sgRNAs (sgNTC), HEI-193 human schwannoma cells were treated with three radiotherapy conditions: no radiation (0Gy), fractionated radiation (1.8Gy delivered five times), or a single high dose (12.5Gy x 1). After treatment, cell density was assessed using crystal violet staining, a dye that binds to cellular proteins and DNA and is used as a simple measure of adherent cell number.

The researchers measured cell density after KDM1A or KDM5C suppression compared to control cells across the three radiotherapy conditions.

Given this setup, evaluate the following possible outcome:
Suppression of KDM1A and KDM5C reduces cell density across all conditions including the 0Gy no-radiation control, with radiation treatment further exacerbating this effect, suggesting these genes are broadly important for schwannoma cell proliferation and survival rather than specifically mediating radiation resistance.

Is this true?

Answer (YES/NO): NO